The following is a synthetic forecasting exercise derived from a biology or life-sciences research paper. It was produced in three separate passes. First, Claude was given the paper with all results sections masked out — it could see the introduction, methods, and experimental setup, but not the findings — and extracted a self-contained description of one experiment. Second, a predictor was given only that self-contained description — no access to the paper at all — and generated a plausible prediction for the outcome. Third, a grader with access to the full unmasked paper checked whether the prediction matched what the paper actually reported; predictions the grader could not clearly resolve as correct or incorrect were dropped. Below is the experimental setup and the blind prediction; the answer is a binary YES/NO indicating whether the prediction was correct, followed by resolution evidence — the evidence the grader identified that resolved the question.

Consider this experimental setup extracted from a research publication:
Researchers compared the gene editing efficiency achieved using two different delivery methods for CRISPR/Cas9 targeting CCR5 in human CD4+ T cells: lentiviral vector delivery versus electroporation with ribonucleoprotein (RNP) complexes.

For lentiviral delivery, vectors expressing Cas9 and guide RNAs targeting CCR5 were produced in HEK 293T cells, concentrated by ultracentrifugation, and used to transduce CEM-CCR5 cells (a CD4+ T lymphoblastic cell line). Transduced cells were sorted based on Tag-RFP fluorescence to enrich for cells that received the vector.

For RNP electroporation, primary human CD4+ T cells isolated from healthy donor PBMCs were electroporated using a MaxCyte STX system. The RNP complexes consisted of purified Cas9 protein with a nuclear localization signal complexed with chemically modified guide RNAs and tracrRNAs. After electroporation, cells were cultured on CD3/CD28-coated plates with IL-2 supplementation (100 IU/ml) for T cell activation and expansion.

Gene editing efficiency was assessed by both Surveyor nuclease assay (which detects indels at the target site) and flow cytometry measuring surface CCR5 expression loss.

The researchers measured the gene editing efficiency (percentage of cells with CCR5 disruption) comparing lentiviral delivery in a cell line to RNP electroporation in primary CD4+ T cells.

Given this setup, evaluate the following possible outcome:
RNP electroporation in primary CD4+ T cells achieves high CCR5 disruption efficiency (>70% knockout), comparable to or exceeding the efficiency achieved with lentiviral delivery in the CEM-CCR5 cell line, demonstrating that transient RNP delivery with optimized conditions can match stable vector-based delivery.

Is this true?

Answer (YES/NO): NO